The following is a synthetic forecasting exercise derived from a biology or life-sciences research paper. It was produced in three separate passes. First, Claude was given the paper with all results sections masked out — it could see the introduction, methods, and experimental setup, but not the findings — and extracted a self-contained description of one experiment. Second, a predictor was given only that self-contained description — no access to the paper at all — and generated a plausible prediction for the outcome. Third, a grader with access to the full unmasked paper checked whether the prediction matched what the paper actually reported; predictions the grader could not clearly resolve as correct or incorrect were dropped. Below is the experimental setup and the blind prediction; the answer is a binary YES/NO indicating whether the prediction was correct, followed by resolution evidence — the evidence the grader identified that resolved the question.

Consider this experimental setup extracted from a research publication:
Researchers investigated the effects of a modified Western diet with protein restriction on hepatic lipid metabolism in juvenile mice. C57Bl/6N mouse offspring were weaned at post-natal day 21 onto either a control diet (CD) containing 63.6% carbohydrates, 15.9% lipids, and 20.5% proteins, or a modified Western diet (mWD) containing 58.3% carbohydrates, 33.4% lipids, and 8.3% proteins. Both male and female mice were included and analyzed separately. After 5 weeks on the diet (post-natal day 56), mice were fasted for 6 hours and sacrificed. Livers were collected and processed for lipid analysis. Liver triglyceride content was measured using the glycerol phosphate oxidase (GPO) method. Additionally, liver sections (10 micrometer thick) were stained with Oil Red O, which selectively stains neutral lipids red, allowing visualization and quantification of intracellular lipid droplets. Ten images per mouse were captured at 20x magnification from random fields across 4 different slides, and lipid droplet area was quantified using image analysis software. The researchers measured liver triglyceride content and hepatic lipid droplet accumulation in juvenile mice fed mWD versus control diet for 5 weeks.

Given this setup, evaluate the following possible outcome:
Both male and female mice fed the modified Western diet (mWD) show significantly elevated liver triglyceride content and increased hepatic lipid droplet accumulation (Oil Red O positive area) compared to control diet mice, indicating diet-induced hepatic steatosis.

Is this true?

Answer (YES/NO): YES